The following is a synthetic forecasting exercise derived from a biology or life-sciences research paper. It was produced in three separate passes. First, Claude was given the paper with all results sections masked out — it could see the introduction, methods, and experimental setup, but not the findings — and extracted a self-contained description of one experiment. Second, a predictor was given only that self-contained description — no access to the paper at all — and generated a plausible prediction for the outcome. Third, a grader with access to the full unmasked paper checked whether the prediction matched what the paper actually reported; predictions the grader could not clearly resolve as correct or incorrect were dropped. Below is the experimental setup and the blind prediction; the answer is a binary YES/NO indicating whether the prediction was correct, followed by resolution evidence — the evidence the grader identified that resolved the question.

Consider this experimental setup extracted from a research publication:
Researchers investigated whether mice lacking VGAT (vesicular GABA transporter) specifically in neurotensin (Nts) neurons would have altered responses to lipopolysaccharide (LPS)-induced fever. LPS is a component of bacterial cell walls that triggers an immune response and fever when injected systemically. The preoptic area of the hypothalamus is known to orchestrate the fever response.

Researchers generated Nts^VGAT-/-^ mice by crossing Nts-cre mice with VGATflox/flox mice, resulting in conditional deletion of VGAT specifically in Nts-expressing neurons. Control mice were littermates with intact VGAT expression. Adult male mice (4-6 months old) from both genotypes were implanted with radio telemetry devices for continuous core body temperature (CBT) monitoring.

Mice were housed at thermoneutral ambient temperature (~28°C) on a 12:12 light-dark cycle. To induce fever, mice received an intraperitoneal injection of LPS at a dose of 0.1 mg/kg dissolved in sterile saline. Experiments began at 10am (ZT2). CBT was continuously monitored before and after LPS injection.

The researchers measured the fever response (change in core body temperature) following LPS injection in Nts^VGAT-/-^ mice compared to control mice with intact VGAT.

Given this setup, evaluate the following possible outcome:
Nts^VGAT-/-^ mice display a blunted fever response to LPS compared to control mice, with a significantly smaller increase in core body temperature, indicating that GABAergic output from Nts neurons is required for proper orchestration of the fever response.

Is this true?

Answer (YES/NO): NO